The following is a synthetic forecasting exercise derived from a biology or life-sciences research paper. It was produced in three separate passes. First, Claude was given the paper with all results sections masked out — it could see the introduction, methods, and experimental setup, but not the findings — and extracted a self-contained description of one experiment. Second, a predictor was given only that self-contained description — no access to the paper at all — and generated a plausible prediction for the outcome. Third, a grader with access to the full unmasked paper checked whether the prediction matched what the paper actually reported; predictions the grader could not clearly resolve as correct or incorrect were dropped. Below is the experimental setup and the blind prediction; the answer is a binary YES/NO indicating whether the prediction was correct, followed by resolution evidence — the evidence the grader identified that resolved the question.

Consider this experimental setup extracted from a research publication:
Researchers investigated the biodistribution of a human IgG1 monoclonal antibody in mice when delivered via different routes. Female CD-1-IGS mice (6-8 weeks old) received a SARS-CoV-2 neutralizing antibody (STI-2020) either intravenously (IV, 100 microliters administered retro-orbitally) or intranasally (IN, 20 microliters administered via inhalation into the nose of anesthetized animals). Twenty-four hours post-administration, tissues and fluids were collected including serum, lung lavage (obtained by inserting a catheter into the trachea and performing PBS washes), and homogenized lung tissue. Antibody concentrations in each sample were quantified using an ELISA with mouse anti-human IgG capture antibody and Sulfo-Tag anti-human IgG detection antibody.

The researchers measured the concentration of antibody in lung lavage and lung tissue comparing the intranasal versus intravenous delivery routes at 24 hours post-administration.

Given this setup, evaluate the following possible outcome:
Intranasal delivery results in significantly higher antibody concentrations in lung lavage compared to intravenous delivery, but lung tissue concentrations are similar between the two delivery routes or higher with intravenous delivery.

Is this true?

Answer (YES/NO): YES